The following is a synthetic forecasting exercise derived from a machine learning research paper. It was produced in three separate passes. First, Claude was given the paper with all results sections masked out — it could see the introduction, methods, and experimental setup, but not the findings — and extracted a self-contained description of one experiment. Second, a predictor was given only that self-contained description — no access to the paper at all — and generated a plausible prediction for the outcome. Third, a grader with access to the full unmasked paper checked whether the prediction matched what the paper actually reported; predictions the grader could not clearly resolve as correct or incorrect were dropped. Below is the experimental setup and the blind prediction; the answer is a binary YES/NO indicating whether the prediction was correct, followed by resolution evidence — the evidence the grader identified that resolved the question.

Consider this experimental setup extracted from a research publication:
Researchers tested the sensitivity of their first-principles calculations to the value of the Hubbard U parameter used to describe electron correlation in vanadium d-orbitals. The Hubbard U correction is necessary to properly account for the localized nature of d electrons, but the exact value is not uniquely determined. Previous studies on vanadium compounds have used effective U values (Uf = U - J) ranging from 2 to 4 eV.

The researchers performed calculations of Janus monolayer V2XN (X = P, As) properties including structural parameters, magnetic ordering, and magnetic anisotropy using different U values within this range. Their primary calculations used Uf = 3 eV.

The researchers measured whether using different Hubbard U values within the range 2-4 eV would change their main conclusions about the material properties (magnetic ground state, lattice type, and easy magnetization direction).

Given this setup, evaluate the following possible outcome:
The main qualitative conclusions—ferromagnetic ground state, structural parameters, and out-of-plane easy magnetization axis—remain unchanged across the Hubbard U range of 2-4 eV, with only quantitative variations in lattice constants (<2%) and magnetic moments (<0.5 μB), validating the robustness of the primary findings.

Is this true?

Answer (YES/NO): NO